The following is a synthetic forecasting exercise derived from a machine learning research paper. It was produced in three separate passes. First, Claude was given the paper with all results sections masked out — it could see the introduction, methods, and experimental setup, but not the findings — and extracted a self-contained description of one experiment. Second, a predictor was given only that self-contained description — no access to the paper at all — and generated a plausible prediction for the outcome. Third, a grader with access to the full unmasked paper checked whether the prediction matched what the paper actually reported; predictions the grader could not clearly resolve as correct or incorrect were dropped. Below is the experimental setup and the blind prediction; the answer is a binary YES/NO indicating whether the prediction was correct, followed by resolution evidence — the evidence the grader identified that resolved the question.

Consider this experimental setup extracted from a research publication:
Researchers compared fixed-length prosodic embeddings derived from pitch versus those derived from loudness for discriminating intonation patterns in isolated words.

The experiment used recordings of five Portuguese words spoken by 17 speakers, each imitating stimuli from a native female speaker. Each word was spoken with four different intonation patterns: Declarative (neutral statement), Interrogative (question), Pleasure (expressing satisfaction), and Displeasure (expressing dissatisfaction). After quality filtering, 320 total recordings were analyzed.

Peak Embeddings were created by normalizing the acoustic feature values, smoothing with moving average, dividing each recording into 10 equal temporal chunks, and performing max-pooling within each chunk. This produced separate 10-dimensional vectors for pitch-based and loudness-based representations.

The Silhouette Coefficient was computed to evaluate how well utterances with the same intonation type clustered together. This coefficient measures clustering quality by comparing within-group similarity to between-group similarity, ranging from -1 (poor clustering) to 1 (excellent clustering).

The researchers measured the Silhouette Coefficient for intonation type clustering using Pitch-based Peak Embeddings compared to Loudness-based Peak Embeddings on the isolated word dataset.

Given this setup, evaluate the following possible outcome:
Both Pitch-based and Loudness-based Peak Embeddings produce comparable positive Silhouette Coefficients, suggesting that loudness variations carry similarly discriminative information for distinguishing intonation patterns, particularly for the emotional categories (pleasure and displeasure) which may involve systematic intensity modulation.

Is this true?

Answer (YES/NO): NO